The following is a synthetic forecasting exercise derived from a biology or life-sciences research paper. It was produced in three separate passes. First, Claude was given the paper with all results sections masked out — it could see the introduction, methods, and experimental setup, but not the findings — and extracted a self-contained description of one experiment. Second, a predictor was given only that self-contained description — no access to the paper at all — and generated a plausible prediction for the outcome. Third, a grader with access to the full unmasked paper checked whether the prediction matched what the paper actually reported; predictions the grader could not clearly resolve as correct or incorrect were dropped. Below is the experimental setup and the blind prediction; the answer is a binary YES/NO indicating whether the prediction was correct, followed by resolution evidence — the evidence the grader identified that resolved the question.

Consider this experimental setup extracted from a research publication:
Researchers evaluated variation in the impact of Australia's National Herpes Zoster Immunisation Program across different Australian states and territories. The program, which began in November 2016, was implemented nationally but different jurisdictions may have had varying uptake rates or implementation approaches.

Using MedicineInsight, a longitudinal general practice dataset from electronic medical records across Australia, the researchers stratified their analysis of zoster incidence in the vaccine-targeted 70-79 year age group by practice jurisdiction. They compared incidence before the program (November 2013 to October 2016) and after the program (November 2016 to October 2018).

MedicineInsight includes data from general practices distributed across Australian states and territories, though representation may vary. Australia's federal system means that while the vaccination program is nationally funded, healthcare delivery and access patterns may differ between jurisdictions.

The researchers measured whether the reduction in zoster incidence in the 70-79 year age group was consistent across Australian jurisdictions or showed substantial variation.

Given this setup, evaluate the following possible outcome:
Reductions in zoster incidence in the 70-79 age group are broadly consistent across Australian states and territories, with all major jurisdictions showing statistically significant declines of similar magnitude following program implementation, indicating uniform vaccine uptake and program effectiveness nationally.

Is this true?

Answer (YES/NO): NO